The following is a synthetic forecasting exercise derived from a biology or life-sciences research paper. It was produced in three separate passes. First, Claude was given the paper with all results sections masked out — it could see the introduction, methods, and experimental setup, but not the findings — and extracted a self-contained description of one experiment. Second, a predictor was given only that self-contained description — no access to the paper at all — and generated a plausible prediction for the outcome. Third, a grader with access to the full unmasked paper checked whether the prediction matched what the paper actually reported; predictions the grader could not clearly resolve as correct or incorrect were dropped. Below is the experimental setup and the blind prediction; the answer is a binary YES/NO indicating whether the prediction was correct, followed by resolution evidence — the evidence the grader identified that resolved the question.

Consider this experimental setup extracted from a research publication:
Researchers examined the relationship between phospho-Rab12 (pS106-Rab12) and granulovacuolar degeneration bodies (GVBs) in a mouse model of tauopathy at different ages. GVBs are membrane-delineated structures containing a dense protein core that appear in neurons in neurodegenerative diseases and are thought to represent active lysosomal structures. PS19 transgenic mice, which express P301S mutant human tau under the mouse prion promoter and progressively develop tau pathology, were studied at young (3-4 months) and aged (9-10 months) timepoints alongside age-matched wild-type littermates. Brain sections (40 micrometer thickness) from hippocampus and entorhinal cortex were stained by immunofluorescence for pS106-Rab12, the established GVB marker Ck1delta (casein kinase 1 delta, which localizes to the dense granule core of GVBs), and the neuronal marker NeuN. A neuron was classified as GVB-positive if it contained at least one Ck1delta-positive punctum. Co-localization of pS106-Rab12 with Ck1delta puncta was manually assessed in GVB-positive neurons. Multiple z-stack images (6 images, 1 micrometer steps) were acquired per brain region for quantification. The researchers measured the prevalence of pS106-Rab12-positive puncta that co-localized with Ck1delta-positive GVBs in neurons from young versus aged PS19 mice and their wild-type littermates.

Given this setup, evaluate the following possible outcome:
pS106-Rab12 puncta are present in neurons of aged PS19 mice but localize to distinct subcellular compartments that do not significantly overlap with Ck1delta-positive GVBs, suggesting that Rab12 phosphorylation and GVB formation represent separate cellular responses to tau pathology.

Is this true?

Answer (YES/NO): NO